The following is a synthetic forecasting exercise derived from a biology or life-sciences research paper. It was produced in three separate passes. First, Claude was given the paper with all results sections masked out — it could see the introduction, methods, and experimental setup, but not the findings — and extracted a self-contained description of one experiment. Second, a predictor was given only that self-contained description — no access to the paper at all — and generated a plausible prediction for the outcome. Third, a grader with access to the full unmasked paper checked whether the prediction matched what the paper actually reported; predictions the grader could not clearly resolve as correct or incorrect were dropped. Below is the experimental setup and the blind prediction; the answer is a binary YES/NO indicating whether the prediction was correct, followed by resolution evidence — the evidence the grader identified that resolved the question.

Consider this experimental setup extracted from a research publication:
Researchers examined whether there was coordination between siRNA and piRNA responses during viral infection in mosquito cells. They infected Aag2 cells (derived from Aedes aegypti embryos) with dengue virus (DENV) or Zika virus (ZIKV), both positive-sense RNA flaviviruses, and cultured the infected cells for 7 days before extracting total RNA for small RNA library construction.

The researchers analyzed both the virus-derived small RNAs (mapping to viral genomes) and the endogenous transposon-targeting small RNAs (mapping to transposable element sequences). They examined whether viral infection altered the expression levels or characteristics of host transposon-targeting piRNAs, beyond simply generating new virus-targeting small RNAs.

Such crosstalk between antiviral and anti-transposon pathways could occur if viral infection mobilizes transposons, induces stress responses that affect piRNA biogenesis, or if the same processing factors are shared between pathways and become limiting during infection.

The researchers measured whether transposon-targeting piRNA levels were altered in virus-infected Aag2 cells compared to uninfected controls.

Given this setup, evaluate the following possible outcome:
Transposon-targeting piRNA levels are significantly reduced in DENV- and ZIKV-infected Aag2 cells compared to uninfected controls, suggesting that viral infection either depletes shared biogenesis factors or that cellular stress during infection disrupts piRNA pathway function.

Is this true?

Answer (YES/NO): NO